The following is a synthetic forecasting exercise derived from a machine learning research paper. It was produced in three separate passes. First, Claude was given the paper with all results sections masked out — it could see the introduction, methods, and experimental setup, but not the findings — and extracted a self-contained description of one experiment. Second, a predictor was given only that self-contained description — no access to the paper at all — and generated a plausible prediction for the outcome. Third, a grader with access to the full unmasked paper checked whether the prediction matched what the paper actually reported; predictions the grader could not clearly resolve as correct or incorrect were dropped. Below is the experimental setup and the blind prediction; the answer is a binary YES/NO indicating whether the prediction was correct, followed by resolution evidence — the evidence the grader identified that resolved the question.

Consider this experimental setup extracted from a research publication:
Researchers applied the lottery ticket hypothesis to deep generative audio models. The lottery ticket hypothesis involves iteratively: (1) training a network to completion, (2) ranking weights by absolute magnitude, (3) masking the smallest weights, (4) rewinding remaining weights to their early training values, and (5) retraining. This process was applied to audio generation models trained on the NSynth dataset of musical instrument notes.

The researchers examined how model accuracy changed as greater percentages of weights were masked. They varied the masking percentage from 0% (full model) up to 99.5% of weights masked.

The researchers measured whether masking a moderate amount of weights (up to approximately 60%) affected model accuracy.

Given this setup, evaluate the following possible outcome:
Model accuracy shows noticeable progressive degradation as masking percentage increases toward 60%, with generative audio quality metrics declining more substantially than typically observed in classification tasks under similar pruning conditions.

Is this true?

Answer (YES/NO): NO